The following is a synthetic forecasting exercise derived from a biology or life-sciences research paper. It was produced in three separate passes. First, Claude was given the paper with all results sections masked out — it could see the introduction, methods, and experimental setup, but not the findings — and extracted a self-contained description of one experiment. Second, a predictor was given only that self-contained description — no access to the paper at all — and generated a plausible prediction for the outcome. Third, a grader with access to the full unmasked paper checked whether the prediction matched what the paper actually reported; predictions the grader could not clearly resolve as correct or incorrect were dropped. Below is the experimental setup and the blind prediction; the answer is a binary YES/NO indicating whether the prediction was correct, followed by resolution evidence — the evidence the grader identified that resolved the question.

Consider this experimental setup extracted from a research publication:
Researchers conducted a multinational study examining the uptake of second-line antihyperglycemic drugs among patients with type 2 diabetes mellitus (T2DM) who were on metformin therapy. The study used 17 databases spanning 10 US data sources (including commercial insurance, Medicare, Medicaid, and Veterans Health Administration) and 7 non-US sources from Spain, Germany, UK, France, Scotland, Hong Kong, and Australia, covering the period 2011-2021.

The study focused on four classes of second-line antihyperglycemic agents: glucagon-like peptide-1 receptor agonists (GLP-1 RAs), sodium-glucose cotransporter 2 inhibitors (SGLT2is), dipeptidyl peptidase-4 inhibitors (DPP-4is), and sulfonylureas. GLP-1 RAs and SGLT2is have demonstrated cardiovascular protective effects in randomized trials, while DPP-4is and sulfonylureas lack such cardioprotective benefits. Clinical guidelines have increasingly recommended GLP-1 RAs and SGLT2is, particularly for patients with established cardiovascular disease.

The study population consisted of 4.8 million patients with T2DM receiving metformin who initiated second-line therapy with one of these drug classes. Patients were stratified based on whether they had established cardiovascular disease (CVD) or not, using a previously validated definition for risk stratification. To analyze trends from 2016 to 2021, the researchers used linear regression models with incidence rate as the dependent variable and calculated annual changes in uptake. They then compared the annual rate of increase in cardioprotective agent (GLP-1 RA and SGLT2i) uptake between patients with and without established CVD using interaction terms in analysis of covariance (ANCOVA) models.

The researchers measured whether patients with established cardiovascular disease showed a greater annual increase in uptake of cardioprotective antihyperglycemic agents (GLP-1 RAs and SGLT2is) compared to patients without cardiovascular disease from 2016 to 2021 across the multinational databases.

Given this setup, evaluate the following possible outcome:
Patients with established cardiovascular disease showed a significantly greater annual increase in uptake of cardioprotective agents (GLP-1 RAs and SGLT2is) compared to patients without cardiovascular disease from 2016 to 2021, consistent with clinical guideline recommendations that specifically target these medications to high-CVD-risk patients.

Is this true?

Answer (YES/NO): NO